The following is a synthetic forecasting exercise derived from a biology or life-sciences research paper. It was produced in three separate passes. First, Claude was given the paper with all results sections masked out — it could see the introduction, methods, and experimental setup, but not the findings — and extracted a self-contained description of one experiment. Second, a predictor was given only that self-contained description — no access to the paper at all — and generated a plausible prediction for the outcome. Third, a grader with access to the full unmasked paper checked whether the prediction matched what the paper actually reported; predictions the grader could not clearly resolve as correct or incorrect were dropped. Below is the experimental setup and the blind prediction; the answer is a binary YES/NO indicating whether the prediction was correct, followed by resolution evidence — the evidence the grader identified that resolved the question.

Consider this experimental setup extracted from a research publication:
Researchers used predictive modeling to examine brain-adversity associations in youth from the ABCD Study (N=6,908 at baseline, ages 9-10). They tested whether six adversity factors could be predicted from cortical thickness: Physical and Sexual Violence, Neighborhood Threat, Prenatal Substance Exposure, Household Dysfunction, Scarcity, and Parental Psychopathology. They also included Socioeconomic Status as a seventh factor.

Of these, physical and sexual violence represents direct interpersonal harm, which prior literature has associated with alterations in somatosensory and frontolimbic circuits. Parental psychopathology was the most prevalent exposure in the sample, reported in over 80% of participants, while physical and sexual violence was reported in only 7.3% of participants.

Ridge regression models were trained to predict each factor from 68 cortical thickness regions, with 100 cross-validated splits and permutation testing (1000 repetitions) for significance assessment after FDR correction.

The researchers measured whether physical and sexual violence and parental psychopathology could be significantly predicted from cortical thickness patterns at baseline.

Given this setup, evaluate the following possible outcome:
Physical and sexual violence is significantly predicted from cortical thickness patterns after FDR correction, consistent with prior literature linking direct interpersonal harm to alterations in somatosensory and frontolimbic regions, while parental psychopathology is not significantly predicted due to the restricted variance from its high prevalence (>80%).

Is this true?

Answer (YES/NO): NO